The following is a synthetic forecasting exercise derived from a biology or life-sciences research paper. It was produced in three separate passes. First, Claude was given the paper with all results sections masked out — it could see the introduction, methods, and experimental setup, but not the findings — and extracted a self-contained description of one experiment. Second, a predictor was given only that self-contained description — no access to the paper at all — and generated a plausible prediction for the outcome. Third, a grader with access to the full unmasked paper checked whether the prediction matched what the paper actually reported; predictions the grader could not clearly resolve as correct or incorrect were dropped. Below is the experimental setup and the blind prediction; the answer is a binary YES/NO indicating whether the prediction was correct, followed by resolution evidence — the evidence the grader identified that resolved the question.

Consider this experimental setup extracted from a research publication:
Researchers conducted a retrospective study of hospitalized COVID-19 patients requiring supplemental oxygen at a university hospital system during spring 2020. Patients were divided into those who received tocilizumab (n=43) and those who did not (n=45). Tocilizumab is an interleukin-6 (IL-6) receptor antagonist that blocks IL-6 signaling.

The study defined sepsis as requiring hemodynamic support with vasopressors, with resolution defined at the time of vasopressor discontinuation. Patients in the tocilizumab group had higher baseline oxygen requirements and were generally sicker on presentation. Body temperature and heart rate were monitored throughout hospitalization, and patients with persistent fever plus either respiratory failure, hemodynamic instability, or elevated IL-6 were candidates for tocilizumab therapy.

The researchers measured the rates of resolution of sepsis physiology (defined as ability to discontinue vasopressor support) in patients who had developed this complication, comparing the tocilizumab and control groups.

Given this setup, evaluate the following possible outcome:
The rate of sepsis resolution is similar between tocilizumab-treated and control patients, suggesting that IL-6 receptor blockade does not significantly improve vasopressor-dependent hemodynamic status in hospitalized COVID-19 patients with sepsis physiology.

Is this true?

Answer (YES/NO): NO